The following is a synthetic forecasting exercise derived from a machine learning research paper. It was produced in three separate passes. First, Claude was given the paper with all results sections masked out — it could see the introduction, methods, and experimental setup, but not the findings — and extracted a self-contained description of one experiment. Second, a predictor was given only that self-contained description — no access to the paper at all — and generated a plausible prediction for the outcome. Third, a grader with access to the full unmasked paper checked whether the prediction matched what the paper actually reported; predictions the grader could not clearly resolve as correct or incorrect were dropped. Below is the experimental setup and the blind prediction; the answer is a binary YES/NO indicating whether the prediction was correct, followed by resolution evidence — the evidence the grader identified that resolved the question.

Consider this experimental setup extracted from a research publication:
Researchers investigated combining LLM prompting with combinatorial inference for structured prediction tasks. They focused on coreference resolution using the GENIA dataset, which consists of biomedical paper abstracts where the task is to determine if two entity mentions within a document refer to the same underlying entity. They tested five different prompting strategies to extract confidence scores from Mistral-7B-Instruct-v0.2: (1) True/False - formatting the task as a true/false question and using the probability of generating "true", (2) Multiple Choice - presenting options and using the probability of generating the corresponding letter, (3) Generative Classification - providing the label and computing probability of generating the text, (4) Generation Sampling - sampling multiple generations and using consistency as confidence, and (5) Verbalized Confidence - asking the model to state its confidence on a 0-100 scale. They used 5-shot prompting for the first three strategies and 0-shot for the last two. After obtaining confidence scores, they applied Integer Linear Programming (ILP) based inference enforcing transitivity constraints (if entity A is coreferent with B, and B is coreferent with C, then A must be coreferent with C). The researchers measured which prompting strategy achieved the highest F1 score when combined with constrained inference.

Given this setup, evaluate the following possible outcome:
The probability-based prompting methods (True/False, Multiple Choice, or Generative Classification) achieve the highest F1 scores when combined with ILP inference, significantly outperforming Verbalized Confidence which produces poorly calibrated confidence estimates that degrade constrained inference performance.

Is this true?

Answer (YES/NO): NO